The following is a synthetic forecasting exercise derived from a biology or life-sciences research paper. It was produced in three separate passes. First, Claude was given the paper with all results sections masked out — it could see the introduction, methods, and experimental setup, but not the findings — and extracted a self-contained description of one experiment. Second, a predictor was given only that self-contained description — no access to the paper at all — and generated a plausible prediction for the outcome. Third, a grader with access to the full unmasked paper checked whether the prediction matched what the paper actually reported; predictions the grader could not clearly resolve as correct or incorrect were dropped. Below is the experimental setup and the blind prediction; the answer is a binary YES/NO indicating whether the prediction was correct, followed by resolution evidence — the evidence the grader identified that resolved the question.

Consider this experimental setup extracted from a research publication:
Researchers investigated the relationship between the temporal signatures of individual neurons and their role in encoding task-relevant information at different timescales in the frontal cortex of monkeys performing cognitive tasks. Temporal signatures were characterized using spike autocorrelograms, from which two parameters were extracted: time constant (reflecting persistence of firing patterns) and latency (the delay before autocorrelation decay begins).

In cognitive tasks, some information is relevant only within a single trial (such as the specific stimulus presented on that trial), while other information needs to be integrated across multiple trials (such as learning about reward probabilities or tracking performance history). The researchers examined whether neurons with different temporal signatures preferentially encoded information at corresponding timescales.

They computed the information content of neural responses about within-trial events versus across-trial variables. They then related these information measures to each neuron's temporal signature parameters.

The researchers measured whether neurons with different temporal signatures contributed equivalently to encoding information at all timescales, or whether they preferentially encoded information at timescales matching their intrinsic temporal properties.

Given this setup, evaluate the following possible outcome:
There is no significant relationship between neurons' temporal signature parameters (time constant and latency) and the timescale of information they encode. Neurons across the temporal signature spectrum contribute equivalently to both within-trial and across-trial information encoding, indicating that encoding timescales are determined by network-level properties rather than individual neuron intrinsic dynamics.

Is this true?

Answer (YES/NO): NO